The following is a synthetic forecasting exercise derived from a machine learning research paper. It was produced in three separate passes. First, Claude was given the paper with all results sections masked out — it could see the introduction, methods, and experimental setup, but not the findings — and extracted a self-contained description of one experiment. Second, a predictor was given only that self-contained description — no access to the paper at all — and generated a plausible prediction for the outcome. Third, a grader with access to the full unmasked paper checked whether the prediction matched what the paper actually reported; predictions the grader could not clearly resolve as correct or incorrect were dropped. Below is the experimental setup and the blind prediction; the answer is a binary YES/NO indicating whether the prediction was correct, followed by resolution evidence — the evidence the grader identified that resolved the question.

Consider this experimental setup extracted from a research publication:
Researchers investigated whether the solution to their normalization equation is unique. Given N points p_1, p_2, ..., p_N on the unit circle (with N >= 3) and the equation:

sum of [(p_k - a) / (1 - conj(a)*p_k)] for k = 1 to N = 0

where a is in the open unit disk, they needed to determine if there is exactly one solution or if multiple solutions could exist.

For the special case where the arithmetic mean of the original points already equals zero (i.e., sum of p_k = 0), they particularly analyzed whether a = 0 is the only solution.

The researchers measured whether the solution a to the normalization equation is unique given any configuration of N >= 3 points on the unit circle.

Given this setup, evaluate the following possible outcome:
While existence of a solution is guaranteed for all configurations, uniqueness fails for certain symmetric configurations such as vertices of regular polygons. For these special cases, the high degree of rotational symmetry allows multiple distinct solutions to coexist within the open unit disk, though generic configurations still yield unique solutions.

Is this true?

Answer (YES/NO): NO